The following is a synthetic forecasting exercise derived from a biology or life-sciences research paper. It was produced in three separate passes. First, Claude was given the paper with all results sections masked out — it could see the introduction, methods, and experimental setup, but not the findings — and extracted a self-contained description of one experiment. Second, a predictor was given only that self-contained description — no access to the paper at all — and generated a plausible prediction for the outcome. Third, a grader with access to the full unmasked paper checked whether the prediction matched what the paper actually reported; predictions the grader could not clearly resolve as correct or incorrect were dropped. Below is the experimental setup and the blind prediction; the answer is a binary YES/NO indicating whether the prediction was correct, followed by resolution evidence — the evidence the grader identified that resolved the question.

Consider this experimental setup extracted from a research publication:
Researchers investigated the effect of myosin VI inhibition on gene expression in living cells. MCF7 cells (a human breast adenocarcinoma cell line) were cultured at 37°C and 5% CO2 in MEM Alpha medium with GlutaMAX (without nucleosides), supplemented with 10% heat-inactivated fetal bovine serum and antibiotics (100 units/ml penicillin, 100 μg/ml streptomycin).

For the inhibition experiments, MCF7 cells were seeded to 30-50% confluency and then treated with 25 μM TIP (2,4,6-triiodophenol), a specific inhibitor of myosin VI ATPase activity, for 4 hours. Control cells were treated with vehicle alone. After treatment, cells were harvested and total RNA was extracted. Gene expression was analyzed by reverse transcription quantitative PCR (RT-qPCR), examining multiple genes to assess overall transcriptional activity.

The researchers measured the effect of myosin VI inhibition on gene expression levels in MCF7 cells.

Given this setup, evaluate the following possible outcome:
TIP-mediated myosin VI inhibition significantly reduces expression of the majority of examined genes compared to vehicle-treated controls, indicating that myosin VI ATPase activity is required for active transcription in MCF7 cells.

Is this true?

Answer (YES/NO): YES